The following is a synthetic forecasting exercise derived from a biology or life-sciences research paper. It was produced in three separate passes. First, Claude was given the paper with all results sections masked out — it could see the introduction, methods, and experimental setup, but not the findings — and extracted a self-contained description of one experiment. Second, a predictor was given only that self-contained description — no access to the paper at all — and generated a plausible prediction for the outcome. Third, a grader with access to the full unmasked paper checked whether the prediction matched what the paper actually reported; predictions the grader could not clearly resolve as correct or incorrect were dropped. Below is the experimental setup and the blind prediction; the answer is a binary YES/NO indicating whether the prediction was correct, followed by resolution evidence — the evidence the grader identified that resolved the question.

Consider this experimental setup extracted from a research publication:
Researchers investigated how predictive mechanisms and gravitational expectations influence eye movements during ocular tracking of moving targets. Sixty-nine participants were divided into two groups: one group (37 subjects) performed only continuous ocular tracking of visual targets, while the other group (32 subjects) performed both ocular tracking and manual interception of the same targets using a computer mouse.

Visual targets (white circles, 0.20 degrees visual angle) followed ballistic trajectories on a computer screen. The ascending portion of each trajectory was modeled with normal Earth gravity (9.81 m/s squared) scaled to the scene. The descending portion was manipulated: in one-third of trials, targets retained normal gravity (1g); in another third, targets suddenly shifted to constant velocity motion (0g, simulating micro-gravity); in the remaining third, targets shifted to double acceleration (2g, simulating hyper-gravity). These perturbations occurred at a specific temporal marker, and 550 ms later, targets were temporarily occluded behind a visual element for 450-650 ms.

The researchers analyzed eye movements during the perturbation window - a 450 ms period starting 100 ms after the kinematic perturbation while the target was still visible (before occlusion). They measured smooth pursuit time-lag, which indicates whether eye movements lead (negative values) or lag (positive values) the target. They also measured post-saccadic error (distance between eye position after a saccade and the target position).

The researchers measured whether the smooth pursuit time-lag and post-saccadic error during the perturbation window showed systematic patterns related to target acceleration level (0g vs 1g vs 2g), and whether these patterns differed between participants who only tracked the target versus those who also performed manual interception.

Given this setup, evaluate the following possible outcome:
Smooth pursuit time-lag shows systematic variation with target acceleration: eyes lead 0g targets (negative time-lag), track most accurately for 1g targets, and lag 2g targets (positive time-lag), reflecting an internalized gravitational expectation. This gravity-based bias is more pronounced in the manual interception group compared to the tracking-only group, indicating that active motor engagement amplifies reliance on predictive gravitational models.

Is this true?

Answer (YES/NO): NO